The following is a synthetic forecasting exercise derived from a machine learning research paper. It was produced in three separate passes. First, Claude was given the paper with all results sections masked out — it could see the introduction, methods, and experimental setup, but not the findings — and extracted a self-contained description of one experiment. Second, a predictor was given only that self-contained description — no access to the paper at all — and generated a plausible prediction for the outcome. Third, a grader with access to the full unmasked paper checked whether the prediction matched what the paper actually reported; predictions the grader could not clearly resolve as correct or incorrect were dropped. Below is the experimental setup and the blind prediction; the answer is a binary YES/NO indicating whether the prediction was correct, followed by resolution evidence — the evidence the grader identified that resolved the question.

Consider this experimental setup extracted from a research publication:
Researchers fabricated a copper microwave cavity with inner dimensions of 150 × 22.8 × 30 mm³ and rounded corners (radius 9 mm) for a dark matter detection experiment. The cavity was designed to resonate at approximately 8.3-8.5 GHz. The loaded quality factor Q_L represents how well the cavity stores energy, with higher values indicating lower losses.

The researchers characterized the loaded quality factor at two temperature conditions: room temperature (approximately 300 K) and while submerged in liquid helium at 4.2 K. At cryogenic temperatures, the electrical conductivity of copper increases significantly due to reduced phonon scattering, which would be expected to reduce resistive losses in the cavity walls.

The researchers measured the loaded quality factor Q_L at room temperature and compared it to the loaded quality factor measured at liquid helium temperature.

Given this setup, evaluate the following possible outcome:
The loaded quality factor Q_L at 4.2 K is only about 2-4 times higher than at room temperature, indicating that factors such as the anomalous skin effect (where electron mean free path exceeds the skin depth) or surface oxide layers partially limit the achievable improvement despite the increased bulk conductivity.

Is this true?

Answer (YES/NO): YES